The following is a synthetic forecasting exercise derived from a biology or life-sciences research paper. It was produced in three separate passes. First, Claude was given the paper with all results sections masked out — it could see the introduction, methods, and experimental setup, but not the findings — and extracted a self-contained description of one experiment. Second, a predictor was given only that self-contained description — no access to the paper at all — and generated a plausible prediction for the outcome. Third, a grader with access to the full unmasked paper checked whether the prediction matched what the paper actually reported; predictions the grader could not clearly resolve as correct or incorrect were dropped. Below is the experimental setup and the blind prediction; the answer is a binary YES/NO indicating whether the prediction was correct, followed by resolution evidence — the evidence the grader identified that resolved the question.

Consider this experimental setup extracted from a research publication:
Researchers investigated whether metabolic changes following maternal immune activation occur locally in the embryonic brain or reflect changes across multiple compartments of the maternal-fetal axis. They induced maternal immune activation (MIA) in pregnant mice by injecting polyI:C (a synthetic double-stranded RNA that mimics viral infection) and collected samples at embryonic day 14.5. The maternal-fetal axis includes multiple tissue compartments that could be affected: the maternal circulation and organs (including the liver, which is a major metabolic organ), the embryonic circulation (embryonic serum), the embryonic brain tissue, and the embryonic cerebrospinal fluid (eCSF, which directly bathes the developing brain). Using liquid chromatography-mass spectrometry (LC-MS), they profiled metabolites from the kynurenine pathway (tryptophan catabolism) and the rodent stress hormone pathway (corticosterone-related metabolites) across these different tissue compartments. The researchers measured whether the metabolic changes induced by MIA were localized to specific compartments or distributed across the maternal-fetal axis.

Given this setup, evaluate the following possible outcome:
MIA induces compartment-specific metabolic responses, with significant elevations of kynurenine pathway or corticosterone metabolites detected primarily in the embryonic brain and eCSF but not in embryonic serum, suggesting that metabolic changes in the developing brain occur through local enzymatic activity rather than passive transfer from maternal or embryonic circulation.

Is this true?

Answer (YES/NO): NO